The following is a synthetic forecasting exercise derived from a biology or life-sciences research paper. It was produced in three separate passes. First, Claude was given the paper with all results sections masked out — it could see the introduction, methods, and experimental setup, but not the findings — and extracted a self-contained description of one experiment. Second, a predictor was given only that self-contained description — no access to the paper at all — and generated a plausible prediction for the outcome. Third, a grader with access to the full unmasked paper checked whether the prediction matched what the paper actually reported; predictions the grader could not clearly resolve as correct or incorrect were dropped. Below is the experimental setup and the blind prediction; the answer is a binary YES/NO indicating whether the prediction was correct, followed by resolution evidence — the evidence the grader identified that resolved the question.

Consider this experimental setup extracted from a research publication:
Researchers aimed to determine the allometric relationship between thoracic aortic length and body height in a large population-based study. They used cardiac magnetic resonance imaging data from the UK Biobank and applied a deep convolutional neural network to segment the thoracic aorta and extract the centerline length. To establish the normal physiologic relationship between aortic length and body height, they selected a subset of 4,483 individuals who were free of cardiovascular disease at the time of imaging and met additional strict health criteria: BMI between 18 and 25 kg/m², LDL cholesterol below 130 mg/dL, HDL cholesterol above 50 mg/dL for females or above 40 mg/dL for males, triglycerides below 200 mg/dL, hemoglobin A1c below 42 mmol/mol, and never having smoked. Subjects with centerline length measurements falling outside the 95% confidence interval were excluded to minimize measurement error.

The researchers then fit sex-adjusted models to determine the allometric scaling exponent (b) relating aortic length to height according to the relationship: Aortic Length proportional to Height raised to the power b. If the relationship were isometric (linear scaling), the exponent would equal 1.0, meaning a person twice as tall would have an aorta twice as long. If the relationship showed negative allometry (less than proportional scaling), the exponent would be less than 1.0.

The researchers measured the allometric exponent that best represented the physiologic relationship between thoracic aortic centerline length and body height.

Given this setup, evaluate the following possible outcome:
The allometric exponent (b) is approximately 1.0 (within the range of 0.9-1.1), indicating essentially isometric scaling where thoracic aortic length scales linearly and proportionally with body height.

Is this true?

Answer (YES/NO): NO